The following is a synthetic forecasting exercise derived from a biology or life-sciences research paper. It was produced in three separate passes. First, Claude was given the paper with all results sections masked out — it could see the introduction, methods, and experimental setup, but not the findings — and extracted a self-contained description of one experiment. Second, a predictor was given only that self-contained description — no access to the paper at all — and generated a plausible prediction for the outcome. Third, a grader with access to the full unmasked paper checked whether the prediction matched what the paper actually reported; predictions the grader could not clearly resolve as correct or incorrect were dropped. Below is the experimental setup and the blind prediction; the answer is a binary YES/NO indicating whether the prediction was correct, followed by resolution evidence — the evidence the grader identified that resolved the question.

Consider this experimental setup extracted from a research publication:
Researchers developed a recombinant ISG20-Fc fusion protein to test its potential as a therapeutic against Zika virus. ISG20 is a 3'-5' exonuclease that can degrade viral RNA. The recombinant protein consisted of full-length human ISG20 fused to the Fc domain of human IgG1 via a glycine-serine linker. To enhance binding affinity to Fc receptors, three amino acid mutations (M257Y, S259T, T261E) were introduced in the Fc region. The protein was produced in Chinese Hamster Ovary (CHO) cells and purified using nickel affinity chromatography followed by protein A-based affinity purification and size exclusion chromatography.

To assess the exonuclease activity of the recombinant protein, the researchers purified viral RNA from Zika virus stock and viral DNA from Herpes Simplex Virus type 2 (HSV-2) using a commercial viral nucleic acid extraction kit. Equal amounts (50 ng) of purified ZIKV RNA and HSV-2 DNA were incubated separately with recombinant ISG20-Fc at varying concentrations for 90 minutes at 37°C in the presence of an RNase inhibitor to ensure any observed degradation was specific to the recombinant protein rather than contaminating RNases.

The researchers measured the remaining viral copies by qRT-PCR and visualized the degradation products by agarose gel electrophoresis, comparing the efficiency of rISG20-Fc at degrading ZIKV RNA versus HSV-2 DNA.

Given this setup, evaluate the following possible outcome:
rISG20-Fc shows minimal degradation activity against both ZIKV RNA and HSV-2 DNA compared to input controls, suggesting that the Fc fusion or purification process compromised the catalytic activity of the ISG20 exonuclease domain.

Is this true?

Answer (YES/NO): NO